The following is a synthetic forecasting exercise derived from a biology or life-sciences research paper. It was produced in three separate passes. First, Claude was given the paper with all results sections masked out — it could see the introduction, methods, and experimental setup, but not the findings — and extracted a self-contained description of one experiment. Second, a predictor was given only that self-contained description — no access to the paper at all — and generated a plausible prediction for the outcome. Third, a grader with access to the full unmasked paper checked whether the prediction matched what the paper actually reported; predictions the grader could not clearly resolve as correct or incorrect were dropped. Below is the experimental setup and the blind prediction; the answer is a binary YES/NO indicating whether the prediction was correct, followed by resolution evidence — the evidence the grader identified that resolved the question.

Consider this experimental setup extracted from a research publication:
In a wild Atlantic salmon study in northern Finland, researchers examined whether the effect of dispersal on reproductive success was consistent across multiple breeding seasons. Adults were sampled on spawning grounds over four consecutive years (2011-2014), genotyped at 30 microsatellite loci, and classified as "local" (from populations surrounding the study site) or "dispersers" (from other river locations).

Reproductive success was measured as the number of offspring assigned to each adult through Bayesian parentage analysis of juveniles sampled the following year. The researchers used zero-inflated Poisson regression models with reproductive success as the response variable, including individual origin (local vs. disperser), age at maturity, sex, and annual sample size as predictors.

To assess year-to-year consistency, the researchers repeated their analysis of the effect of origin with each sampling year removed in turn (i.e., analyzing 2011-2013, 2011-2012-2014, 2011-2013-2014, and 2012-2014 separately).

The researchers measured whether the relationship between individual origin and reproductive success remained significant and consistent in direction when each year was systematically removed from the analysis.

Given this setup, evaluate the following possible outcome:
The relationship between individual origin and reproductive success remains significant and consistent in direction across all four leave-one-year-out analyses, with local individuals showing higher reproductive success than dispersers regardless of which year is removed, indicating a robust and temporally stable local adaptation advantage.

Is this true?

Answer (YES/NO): YES